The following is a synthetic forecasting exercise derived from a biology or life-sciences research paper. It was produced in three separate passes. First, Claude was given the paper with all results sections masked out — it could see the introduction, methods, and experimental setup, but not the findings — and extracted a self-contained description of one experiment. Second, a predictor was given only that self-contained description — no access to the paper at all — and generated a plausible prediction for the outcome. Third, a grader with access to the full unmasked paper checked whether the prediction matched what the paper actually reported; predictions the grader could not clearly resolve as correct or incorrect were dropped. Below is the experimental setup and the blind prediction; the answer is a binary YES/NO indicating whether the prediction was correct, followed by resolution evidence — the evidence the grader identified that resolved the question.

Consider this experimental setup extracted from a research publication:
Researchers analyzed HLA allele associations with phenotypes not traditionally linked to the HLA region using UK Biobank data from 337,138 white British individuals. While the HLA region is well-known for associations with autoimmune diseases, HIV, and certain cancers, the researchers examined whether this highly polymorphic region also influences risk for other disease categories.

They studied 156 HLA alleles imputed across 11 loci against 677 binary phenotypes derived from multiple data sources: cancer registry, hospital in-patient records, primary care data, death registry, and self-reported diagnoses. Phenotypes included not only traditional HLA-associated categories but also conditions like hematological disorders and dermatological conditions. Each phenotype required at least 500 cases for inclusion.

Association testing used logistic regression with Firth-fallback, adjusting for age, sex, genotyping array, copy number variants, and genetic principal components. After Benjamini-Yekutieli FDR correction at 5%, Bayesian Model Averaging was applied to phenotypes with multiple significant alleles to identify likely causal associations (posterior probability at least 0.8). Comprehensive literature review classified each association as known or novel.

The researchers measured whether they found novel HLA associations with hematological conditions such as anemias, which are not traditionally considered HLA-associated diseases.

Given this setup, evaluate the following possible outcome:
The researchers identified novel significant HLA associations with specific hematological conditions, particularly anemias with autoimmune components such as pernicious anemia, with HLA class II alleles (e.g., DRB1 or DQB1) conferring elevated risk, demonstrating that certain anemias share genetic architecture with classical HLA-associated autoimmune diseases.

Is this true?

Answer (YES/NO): NO